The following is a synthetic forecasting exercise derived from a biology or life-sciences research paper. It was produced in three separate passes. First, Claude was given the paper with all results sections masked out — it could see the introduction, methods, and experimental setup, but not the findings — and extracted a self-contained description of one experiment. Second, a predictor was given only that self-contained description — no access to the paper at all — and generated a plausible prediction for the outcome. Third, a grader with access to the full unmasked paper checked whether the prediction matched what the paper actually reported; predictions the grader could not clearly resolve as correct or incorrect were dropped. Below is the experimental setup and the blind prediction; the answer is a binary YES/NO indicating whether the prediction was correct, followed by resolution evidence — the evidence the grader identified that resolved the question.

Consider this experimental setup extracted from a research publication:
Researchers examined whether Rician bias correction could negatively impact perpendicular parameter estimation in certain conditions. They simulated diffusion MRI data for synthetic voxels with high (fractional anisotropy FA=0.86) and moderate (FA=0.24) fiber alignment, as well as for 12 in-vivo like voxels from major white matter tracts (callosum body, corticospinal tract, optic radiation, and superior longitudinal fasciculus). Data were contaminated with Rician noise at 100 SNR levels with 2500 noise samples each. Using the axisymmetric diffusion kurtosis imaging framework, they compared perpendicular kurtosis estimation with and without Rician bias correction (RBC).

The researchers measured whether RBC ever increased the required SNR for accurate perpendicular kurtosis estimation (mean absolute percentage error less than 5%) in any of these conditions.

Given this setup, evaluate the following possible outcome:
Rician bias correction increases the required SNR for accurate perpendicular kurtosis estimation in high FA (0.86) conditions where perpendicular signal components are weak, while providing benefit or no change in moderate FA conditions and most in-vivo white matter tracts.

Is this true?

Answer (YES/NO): NO